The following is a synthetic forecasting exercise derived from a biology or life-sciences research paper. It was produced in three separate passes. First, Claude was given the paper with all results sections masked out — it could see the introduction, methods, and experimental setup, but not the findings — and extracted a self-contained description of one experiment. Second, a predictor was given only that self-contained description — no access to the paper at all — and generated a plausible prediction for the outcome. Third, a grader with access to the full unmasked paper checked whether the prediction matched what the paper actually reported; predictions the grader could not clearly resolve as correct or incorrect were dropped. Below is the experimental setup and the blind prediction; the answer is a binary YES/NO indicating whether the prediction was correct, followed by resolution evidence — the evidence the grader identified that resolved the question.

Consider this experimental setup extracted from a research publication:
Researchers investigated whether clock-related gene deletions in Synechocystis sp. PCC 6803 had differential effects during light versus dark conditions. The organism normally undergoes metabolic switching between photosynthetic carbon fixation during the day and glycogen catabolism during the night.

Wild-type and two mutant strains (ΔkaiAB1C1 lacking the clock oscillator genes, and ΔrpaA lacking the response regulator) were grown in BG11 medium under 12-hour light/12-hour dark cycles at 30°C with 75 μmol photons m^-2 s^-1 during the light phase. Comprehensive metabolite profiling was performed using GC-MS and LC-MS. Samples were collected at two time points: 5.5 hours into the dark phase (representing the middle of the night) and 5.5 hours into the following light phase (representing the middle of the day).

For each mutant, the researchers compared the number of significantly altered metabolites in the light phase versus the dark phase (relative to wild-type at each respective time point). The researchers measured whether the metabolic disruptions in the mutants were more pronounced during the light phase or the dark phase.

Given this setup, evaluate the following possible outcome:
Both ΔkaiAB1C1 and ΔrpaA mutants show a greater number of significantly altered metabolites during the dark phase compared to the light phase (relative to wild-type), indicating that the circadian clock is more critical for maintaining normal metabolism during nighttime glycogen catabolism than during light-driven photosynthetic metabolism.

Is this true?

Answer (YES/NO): YES